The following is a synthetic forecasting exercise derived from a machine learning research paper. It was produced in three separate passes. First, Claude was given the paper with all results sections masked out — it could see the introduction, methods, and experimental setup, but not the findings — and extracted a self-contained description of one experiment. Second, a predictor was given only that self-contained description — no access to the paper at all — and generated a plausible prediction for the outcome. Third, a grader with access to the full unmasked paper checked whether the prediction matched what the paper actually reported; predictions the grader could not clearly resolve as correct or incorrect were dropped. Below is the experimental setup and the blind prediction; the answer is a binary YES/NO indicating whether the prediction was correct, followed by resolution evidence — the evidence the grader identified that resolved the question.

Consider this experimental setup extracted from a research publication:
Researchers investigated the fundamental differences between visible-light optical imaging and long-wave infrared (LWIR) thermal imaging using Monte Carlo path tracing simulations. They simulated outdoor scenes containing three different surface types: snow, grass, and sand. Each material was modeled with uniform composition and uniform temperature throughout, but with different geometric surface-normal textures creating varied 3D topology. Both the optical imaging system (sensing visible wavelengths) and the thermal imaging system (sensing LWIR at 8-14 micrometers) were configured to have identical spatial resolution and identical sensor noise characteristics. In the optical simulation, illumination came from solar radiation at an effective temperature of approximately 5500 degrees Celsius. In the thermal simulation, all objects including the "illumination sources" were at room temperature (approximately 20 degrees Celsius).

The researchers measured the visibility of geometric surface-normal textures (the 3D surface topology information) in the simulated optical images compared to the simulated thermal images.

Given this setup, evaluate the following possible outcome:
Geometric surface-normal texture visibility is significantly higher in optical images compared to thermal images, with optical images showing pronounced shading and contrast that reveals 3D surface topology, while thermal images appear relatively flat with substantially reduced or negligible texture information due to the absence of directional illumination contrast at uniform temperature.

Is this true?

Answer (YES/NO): YES